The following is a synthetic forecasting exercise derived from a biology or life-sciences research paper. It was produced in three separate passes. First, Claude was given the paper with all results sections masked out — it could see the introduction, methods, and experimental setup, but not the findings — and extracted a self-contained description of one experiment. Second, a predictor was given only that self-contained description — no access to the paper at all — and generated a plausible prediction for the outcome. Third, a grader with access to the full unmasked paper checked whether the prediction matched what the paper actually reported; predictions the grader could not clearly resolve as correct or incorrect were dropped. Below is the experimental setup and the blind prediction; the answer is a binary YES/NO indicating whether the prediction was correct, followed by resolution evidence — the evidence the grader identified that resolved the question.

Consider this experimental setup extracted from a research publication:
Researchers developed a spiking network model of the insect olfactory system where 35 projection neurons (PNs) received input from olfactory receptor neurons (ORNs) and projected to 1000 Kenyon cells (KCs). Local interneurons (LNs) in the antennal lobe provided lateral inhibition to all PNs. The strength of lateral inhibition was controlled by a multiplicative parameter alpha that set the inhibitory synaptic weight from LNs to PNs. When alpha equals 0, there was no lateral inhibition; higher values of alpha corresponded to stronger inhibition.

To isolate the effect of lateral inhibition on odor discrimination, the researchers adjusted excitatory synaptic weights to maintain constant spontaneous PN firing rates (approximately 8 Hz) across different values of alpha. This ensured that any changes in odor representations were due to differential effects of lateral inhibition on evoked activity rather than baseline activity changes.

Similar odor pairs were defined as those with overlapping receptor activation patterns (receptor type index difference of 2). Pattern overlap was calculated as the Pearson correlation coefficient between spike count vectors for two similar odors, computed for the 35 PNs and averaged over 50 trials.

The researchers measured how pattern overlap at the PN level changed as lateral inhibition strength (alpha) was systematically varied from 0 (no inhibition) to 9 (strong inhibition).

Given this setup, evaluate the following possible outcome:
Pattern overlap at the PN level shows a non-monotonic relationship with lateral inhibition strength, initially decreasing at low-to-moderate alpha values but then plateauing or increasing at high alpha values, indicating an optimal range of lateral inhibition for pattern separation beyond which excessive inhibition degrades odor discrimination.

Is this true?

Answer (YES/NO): NO